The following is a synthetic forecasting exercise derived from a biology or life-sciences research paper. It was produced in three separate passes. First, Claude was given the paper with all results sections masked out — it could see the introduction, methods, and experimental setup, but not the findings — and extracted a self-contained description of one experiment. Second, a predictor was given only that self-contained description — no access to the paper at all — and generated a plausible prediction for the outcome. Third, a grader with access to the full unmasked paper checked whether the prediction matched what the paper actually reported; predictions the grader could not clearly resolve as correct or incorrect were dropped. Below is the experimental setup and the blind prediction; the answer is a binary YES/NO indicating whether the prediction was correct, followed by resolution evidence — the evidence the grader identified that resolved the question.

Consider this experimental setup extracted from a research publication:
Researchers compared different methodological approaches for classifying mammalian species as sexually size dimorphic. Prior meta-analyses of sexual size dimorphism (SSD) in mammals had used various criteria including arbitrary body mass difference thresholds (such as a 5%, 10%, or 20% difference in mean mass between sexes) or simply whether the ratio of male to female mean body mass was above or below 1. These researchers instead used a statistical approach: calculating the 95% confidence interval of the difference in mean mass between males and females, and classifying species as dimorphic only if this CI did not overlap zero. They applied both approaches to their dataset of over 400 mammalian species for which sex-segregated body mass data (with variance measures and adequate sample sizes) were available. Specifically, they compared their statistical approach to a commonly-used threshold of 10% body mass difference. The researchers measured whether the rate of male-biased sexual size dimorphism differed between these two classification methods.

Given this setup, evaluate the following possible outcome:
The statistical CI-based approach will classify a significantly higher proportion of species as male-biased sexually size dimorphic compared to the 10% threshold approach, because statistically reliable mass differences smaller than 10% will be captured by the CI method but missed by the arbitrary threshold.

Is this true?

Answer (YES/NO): NO